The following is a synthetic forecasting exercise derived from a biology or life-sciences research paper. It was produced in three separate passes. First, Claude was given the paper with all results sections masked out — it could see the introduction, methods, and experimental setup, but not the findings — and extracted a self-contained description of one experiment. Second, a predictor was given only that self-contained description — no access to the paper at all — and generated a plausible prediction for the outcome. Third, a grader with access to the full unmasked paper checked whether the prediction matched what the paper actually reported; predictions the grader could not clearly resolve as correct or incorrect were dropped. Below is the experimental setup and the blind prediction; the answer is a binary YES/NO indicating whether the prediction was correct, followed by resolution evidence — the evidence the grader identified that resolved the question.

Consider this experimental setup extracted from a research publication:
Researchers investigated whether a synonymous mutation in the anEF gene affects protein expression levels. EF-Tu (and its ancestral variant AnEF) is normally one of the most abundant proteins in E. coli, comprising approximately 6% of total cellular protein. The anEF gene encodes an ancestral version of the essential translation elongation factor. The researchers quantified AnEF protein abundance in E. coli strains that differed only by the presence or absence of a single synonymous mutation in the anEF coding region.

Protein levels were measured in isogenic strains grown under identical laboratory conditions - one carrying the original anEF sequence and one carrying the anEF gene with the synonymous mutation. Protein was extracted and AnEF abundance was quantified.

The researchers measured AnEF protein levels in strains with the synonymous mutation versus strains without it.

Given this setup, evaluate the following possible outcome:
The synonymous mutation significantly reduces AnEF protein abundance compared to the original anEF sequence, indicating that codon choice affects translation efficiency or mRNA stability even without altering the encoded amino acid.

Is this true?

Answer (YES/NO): NO